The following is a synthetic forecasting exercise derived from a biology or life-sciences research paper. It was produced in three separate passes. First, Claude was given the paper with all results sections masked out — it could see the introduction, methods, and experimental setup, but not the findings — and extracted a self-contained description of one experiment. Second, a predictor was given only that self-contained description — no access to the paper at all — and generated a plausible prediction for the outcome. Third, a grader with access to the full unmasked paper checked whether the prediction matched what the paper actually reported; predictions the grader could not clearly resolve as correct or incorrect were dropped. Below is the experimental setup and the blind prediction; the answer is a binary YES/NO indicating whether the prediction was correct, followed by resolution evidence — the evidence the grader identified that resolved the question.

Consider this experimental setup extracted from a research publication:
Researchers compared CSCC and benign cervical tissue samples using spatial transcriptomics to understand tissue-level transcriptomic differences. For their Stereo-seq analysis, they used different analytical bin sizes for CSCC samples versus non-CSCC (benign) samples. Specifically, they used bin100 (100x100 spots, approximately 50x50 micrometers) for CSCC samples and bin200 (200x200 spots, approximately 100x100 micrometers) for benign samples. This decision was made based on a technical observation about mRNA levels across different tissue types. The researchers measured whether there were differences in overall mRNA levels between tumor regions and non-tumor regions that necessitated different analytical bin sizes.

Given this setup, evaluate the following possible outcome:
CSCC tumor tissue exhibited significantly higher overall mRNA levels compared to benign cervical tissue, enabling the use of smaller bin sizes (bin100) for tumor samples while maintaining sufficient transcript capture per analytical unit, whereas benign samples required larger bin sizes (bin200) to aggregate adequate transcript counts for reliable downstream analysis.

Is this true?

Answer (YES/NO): YES